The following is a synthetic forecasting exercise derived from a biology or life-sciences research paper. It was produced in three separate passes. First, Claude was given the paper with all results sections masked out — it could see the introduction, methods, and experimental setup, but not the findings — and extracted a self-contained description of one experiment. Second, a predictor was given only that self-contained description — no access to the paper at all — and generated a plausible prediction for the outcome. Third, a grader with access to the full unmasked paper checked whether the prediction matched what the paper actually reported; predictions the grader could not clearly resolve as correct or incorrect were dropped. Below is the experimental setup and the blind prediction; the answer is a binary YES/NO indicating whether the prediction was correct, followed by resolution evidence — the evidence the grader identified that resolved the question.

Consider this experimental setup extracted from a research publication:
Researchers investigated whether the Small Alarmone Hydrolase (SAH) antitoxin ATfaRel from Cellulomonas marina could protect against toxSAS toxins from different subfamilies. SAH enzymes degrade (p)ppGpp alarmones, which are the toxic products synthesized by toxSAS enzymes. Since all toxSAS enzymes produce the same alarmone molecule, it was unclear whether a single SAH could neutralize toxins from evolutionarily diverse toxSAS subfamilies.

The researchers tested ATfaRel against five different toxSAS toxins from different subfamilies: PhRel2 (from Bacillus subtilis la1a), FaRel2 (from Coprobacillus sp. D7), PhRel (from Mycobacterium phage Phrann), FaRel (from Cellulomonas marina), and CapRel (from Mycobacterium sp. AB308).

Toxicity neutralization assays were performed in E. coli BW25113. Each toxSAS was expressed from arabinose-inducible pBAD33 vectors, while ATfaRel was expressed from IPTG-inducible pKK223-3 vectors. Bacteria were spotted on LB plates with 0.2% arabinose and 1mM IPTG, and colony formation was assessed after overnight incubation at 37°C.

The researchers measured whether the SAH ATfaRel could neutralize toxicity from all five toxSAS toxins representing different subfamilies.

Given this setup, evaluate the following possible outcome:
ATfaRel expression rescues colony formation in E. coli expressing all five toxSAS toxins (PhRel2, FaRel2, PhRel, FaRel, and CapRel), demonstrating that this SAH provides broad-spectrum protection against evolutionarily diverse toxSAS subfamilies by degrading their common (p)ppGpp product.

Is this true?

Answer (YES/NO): YES